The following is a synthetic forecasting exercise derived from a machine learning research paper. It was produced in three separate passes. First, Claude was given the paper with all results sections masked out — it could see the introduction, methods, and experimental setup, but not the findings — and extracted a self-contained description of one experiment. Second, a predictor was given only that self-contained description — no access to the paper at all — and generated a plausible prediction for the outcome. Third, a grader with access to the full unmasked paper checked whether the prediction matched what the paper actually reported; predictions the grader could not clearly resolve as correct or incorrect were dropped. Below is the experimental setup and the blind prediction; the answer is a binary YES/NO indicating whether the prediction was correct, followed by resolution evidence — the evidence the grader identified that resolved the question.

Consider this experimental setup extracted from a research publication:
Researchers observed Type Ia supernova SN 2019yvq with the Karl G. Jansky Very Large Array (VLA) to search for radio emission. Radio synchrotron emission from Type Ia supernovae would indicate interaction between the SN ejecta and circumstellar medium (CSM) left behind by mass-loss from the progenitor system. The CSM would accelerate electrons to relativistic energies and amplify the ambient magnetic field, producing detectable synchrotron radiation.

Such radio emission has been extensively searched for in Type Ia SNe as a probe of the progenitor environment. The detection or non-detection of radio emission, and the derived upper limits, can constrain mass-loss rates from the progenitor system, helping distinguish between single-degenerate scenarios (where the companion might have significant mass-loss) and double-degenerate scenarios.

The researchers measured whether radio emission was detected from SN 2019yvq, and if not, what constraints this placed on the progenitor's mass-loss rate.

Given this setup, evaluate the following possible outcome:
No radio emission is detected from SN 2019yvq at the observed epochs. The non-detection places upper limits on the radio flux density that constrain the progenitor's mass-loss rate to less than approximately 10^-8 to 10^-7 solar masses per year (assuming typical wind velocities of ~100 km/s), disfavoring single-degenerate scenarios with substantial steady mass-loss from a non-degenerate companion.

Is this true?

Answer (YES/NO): NO